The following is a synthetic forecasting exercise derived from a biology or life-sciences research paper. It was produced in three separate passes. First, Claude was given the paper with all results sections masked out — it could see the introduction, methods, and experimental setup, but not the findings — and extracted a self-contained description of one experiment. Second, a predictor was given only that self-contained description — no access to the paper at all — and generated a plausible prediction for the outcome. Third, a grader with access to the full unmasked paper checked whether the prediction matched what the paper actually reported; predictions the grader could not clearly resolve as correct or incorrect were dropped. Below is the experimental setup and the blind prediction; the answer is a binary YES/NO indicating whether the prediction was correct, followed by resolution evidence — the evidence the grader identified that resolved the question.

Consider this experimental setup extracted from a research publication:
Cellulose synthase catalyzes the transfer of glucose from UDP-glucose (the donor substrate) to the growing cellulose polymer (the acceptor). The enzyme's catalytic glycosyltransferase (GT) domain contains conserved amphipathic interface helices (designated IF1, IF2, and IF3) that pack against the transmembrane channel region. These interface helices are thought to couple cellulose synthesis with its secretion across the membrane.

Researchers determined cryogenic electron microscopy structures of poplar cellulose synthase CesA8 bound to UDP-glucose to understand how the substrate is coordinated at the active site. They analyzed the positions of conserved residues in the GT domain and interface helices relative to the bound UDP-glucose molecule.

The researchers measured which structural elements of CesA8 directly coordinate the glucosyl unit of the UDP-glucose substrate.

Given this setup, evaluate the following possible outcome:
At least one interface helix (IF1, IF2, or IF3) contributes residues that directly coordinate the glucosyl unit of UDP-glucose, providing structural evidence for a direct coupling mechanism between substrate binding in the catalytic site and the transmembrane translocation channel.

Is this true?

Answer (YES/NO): NO